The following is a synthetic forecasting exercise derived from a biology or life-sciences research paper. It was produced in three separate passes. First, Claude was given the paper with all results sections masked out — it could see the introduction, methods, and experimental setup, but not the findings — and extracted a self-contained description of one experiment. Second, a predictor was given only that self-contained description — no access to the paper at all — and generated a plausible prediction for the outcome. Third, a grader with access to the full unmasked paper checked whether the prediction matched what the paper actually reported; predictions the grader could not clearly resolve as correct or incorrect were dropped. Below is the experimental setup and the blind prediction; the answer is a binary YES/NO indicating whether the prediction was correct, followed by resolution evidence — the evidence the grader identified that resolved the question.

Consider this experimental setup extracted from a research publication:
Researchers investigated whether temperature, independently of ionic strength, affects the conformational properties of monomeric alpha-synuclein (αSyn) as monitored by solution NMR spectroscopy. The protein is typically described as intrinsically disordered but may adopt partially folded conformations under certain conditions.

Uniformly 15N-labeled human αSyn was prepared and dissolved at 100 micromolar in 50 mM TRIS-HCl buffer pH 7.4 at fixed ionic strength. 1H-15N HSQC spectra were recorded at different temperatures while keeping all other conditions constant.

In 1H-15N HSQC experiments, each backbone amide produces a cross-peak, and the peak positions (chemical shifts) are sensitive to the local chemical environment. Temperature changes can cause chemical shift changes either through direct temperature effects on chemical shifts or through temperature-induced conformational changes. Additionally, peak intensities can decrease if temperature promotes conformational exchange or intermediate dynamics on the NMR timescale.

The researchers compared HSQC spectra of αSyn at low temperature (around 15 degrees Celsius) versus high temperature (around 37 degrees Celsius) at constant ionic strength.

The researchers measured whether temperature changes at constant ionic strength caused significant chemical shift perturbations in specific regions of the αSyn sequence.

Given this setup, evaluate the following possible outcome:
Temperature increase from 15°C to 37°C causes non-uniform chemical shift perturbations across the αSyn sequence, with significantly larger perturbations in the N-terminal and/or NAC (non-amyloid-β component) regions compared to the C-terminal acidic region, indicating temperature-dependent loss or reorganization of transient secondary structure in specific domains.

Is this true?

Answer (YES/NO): NO